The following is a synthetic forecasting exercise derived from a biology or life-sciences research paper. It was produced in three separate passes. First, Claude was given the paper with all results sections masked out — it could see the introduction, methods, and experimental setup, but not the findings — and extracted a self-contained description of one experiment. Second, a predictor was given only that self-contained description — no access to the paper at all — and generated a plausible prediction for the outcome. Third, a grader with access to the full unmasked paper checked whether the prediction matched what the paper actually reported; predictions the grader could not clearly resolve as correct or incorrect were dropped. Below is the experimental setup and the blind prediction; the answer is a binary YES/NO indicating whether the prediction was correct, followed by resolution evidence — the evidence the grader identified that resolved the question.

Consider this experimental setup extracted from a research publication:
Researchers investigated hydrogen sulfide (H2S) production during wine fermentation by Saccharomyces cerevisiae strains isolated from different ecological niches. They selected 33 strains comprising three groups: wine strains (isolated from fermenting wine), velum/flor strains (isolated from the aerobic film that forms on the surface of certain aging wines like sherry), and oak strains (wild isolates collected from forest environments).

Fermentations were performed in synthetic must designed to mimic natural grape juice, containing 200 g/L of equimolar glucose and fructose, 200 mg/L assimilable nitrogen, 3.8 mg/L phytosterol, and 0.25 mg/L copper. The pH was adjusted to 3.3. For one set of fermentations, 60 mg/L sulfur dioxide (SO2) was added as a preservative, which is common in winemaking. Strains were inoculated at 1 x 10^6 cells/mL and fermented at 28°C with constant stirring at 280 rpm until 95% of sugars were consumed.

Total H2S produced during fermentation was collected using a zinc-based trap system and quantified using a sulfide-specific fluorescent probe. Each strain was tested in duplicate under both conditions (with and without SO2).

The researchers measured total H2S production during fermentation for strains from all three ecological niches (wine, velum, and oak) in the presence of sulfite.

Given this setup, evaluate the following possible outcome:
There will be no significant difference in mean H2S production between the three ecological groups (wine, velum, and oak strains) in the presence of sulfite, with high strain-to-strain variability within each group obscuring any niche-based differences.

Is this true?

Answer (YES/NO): NO